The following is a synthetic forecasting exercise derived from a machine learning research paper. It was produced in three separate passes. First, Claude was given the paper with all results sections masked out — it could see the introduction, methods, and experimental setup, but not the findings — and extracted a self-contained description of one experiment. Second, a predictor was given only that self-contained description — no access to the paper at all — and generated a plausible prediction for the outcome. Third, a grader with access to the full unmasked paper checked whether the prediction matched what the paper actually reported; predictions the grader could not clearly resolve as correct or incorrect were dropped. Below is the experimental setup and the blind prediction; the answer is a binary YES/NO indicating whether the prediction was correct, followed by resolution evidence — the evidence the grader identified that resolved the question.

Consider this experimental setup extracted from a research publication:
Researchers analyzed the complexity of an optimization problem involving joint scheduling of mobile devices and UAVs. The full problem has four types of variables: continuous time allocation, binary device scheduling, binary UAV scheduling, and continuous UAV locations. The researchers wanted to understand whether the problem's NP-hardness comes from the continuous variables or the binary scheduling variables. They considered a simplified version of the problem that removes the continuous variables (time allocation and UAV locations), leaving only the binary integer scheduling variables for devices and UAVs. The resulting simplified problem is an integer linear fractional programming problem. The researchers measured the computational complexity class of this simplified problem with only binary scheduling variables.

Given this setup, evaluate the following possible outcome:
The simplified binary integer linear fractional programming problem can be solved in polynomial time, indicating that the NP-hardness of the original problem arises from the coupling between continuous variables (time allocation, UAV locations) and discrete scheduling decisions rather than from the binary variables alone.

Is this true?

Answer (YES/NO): NO